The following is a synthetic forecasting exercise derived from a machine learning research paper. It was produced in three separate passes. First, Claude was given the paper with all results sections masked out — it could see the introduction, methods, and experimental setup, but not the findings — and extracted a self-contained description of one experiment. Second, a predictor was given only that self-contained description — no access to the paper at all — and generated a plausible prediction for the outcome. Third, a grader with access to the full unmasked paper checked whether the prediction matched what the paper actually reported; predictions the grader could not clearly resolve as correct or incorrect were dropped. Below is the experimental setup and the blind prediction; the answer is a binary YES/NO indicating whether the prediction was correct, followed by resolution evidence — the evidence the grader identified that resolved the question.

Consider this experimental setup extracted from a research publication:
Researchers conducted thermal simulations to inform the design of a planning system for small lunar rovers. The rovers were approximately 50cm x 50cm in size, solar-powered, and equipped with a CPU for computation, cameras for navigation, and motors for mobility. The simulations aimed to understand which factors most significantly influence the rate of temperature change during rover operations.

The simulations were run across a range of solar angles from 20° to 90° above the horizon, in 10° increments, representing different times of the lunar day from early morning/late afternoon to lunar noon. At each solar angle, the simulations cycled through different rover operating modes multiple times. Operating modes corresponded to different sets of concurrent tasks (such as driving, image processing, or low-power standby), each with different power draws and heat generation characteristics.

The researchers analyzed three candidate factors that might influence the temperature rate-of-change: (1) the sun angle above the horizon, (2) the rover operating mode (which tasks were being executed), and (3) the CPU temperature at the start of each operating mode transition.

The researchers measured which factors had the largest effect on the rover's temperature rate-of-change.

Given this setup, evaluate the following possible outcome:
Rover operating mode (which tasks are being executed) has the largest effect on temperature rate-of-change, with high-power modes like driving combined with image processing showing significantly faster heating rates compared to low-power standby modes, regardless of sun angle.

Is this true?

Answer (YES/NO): NO